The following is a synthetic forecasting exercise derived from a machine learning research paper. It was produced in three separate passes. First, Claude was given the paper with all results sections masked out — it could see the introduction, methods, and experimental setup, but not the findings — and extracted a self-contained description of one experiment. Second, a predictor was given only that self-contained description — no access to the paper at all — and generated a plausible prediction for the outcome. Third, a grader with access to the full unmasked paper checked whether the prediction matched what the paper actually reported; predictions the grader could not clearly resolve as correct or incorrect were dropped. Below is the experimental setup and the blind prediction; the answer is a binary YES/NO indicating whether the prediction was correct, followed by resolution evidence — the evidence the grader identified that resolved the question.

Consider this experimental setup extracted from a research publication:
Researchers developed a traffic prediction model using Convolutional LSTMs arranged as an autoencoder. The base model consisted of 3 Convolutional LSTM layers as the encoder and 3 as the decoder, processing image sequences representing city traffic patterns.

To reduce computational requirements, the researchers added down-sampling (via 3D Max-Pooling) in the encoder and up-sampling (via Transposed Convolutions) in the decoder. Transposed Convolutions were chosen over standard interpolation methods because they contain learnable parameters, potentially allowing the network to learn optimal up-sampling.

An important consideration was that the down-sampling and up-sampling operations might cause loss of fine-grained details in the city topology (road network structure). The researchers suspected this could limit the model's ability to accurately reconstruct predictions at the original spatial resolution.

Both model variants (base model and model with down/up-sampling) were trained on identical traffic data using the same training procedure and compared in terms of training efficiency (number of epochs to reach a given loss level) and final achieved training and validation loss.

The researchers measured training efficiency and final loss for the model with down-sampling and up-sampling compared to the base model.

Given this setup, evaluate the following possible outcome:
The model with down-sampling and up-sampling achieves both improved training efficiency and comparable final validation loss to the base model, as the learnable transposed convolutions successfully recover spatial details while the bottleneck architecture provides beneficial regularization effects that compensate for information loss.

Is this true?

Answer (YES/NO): NO